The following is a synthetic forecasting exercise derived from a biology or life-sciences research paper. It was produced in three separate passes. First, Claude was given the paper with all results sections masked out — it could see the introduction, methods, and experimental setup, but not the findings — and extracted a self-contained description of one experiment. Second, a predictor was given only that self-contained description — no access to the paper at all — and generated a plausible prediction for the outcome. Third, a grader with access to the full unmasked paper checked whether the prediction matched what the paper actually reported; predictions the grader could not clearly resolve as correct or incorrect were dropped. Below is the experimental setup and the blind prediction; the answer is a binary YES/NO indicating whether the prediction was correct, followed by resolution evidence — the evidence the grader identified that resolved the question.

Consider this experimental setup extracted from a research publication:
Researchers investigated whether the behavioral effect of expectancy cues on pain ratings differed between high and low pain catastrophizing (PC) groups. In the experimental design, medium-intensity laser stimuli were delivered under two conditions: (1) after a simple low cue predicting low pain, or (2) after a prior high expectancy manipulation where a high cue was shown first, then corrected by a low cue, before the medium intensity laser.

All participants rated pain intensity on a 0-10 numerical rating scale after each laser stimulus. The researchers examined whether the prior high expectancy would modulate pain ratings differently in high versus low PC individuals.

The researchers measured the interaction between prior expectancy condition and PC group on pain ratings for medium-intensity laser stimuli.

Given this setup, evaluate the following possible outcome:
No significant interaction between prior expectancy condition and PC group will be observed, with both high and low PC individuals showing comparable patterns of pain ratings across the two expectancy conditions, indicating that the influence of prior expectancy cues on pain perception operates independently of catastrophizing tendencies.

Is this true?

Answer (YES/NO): YES